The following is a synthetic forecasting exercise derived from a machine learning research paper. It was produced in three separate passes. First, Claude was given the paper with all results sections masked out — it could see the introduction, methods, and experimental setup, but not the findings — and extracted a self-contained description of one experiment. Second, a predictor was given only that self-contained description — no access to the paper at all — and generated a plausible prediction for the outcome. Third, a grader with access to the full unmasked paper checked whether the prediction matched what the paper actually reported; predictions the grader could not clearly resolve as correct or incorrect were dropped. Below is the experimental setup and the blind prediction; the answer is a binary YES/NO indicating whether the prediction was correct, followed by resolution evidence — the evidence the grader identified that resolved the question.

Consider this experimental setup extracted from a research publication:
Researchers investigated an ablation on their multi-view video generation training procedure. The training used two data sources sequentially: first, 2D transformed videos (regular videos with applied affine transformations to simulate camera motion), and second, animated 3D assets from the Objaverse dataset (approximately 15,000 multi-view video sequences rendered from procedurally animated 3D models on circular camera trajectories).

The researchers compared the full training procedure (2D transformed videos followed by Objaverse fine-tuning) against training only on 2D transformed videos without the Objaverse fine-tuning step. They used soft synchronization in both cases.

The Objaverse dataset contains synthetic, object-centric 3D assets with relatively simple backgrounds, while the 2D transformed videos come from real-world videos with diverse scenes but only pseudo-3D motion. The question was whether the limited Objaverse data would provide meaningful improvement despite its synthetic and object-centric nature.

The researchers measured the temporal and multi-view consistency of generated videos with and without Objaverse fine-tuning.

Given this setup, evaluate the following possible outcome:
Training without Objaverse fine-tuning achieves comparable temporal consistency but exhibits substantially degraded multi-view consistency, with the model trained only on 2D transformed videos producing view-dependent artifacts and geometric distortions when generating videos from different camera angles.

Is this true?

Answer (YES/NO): NO